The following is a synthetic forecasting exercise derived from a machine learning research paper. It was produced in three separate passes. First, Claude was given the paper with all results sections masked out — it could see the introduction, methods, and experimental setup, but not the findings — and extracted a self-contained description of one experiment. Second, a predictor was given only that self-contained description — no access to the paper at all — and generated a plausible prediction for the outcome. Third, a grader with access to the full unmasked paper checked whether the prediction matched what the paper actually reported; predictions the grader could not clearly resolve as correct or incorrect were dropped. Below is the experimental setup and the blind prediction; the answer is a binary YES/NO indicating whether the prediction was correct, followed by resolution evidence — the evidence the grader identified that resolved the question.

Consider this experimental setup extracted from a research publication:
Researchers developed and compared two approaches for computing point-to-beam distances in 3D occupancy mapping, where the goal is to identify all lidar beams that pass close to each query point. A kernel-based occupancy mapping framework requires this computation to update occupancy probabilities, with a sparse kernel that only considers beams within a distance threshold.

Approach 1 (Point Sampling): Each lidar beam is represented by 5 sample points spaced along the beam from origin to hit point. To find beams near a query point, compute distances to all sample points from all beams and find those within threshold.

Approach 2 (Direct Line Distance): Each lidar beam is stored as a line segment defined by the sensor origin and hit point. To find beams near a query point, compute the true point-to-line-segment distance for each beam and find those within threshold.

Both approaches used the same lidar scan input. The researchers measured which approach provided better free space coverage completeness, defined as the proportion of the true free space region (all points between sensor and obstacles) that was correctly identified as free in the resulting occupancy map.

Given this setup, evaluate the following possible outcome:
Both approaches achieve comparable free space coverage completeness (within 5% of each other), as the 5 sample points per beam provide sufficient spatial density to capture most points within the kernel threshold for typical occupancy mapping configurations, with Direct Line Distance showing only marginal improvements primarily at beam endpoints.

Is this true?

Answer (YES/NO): NO